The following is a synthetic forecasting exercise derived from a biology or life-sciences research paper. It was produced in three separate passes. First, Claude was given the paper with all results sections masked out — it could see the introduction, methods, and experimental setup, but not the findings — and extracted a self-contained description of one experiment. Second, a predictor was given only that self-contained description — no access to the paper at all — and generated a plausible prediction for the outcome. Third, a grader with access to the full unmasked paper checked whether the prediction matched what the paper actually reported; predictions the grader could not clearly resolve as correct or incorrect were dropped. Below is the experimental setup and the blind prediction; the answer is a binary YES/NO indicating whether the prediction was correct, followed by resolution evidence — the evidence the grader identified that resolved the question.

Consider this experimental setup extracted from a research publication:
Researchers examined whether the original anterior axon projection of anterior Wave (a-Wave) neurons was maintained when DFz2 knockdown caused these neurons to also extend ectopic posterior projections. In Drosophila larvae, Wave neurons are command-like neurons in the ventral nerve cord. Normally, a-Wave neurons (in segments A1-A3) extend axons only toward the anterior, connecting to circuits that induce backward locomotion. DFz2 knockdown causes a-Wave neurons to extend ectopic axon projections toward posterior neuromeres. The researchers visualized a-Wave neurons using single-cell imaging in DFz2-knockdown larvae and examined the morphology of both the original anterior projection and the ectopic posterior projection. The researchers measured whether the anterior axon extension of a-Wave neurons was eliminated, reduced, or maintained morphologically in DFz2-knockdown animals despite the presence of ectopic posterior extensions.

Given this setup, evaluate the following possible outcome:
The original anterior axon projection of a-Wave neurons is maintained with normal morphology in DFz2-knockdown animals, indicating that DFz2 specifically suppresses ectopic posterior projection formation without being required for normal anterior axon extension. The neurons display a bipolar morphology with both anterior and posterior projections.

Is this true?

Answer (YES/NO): YES